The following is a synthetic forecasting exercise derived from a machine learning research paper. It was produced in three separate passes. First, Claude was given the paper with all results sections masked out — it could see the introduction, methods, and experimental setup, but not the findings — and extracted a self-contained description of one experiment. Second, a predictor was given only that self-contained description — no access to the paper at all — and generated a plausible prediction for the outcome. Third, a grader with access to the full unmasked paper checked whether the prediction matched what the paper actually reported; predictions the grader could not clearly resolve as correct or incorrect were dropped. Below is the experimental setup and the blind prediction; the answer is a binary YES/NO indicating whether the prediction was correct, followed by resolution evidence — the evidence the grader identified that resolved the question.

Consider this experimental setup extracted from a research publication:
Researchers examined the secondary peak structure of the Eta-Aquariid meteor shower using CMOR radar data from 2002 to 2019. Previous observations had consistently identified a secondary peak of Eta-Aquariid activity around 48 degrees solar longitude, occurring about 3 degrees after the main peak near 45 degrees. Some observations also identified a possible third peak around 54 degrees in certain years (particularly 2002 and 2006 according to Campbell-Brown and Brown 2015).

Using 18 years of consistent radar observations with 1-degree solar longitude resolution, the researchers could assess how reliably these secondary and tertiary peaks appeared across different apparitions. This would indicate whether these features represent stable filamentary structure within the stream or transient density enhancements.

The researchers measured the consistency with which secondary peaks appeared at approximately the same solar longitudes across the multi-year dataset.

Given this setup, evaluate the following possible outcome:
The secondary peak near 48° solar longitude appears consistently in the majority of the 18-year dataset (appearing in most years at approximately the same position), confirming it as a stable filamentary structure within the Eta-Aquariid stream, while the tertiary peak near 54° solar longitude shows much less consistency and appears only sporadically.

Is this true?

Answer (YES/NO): NO